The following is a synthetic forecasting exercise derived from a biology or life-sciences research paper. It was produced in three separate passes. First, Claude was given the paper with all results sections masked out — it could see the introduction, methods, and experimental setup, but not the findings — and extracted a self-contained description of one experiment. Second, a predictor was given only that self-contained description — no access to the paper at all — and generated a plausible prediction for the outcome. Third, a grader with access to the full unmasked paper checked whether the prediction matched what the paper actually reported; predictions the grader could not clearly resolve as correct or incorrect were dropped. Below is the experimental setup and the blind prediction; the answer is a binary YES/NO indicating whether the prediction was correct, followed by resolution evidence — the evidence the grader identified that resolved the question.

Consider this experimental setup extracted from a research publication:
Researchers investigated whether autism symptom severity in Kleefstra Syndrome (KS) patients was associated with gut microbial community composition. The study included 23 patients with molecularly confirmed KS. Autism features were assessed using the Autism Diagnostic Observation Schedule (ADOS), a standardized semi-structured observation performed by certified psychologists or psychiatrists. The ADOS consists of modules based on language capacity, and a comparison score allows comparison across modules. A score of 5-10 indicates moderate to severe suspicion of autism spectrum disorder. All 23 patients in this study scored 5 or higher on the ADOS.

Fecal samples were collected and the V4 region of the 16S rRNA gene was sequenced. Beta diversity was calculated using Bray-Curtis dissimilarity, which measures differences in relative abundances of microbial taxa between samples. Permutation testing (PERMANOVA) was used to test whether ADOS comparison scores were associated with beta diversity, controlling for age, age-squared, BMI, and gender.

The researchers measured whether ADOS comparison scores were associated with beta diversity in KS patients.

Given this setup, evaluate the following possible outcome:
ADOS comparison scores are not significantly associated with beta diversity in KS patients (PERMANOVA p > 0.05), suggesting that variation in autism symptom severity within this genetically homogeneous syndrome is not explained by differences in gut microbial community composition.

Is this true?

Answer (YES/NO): YES